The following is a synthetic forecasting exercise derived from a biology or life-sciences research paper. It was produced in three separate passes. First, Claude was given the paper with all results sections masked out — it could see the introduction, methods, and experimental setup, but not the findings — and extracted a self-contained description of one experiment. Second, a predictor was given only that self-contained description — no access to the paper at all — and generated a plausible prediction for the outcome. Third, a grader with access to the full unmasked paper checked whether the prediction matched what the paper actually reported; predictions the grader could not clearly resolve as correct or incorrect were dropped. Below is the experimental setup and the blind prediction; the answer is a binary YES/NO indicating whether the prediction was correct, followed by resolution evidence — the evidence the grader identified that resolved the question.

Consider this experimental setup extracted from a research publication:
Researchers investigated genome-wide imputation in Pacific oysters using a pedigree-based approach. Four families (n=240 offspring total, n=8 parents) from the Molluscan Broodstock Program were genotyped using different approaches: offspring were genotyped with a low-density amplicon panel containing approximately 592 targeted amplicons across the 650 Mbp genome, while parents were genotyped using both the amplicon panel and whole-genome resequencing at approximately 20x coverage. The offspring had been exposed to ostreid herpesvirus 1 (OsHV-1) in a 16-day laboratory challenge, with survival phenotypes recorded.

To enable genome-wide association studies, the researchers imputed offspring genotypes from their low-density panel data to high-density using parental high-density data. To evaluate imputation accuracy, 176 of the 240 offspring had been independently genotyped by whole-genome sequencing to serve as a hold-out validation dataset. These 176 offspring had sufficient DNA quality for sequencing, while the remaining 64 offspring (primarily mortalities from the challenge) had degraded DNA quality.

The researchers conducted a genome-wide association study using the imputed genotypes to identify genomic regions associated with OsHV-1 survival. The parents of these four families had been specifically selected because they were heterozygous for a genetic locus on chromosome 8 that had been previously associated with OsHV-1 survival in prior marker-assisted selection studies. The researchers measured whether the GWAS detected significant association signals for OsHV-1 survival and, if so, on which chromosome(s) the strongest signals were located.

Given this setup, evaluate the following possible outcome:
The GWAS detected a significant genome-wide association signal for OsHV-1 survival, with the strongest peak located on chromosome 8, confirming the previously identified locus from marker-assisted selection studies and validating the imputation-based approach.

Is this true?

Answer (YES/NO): NO